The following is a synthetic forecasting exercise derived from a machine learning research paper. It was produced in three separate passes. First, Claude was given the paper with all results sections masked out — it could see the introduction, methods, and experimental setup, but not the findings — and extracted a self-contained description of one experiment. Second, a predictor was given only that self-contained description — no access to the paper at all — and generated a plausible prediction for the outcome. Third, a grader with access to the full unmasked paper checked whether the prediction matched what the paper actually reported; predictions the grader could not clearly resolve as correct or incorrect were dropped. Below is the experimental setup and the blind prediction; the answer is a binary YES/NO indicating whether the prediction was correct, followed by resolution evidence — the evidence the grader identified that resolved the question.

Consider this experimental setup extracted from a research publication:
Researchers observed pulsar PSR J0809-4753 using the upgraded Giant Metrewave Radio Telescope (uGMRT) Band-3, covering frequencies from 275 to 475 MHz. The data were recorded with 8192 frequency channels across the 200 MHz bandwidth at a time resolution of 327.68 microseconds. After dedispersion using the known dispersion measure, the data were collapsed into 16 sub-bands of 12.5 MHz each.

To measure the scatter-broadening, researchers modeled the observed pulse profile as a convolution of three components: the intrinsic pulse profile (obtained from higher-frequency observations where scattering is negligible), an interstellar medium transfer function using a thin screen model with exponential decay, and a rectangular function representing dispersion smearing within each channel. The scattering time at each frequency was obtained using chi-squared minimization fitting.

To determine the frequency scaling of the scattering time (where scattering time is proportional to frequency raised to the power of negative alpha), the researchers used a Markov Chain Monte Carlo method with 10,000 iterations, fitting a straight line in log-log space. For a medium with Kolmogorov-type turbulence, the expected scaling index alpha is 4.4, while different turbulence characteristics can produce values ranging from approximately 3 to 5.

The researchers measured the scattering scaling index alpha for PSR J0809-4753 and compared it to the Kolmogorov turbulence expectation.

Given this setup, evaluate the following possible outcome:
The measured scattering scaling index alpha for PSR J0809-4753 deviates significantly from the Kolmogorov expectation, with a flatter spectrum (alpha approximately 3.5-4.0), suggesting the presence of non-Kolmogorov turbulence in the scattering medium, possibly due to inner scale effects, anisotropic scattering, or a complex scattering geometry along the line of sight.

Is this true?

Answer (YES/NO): NO